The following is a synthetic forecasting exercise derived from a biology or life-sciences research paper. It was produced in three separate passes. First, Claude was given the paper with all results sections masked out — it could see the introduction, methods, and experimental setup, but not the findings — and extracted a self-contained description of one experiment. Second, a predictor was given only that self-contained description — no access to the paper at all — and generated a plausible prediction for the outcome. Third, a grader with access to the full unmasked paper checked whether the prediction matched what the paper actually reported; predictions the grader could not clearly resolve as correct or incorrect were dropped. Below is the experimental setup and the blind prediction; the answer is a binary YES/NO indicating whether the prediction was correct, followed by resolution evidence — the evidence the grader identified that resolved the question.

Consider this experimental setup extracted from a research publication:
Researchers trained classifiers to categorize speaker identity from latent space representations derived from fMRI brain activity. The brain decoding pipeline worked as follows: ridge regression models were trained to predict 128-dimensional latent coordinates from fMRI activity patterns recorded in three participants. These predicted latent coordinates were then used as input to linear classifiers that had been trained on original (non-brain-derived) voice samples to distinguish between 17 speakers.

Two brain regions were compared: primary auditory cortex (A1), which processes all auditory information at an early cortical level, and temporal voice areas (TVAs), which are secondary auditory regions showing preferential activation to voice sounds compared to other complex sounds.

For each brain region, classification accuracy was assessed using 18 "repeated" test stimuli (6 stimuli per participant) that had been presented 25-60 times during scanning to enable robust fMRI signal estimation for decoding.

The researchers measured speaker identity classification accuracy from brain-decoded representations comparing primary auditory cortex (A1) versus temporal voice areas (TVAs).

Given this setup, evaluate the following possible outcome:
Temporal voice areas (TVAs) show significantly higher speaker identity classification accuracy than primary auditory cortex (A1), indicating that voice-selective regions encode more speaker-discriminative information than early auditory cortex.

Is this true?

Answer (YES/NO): YES